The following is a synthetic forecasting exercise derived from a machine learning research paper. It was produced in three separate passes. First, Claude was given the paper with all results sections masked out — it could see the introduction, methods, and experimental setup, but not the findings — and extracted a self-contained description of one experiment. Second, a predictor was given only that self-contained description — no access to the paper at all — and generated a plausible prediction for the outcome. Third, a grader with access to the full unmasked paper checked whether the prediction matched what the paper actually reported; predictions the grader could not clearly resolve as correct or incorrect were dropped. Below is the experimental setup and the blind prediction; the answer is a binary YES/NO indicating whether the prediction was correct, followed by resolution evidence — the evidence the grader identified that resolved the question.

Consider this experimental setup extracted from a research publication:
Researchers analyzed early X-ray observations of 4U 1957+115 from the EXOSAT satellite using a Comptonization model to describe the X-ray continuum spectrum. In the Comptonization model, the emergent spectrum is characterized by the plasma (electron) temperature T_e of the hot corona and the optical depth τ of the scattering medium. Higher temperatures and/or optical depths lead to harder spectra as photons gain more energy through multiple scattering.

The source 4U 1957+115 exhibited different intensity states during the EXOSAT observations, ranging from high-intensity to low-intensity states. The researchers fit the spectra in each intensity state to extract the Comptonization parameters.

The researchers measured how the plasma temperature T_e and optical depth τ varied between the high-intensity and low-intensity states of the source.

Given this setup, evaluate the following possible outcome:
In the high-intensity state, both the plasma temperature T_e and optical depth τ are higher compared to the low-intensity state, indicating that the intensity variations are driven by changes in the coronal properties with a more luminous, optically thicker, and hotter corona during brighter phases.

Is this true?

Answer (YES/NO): NO